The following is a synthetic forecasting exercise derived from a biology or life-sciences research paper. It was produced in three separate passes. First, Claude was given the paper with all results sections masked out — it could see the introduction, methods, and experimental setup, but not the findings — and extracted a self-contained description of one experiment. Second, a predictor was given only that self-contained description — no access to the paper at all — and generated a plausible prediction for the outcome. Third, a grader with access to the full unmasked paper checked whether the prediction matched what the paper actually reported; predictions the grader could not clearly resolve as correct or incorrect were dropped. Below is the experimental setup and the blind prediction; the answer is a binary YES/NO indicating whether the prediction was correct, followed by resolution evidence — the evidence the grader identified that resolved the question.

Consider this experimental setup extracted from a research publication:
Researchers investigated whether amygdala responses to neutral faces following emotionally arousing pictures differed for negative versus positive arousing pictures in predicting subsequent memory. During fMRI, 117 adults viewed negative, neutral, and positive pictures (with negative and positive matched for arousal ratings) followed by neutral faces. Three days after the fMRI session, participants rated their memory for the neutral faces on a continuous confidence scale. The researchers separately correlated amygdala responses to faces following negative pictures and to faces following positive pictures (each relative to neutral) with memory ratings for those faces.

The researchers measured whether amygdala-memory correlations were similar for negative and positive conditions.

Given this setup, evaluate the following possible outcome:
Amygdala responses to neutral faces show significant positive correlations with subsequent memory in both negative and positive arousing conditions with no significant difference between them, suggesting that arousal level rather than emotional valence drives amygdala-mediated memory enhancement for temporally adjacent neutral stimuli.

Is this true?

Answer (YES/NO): NO